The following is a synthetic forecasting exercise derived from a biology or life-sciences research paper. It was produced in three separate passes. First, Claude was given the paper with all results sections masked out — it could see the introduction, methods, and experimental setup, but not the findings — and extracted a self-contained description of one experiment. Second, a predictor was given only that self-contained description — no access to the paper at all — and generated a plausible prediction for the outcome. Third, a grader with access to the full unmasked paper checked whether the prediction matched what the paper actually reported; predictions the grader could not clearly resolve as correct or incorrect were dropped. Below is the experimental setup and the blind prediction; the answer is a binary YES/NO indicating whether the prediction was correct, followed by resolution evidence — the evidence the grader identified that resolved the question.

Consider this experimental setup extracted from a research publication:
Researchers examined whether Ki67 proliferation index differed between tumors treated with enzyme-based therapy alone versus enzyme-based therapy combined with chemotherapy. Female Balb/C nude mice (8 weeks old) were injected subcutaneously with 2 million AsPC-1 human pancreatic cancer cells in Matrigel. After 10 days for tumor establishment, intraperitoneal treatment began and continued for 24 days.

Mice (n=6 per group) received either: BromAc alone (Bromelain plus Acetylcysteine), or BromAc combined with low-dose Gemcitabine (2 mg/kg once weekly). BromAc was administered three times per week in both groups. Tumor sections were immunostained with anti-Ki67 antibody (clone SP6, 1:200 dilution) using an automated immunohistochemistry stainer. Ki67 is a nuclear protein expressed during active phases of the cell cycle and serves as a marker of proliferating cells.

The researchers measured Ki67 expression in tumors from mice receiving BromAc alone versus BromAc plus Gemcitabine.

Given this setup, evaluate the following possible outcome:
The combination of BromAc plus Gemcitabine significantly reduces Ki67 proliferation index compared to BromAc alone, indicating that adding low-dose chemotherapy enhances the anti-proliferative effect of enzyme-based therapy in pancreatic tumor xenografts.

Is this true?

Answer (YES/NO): NO